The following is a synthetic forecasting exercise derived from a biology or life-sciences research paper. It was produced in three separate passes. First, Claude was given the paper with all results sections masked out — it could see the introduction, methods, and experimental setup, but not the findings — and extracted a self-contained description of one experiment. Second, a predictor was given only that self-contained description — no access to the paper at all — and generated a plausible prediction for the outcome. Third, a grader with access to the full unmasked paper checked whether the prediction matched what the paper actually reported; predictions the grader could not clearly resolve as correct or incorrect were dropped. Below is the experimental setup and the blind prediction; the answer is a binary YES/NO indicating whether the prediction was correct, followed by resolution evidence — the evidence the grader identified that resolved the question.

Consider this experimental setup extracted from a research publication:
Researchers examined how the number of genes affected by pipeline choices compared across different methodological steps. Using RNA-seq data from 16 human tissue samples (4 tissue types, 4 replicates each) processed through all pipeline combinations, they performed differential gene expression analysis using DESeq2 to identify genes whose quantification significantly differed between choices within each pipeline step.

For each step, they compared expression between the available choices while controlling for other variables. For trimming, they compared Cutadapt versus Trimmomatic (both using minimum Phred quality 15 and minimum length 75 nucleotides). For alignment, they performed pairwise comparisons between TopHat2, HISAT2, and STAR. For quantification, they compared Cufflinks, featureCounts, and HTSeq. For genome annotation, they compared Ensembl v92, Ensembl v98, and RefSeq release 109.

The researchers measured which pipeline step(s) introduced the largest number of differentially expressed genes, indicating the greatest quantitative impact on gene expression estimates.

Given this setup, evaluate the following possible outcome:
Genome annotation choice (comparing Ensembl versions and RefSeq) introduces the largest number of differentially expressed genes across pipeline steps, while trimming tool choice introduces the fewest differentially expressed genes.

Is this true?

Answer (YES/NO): NO